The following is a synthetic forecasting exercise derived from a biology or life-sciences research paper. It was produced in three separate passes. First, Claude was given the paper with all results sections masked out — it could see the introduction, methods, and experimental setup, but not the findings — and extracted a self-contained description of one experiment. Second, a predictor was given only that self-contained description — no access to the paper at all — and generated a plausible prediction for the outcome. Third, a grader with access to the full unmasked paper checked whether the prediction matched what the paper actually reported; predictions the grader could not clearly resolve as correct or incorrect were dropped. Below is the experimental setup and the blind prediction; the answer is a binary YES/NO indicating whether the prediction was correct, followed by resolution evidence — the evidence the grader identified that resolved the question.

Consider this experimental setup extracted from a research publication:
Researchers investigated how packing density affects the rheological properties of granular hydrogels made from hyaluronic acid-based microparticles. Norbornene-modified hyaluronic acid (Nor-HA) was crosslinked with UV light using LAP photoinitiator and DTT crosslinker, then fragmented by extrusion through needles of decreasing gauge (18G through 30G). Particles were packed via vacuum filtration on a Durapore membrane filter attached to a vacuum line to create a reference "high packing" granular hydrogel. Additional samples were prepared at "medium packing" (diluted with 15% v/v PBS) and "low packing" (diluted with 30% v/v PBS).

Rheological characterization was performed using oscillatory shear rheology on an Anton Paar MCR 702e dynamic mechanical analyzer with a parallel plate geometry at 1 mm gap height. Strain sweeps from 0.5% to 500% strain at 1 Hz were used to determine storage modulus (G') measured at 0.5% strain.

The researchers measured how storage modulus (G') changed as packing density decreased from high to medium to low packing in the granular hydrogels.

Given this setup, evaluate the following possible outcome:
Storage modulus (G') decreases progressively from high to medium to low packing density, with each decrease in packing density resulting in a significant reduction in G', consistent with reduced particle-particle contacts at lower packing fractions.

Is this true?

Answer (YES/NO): YES